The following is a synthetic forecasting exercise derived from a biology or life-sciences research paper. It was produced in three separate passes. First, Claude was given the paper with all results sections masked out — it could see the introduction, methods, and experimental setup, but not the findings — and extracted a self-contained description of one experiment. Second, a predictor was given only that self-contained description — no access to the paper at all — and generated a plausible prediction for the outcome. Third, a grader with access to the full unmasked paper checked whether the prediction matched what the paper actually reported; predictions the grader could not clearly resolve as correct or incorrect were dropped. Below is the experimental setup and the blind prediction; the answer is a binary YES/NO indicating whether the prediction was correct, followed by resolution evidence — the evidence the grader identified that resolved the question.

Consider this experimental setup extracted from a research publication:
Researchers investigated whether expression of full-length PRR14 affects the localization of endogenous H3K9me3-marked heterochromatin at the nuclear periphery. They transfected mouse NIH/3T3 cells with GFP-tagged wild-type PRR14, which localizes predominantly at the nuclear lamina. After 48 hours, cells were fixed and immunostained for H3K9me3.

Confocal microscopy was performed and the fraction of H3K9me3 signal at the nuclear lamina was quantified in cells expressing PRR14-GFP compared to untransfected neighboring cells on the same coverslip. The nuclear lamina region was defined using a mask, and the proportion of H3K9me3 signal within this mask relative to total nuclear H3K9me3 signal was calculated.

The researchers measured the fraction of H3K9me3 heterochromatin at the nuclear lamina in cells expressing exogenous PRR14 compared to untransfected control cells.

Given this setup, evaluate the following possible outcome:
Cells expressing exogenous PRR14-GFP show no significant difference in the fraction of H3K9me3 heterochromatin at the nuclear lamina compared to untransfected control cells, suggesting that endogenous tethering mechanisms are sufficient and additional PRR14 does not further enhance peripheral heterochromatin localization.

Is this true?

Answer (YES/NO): NO